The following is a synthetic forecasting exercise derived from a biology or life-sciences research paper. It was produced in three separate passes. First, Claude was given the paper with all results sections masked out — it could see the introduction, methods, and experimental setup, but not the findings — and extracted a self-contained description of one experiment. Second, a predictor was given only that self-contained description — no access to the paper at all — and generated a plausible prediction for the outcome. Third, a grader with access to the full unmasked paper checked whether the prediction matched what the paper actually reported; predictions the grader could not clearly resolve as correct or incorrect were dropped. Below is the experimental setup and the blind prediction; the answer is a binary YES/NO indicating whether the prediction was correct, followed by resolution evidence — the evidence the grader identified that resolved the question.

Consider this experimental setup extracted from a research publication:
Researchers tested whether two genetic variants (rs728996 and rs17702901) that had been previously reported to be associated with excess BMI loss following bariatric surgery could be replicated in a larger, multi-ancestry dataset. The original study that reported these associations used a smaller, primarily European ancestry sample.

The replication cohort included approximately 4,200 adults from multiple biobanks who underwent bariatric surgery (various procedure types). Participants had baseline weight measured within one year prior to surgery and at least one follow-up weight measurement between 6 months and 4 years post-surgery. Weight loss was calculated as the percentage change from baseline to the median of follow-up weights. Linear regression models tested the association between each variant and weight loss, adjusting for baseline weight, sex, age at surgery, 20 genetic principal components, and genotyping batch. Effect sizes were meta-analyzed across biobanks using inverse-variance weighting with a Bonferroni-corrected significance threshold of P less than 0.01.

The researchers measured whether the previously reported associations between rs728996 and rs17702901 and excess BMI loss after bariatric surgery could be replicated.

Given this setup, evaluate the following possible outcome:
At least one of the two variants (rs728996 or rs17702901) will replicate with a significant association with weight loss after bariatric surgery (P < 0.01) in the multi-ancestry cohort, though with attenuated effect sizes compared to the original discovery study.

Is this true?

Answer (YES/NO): NO